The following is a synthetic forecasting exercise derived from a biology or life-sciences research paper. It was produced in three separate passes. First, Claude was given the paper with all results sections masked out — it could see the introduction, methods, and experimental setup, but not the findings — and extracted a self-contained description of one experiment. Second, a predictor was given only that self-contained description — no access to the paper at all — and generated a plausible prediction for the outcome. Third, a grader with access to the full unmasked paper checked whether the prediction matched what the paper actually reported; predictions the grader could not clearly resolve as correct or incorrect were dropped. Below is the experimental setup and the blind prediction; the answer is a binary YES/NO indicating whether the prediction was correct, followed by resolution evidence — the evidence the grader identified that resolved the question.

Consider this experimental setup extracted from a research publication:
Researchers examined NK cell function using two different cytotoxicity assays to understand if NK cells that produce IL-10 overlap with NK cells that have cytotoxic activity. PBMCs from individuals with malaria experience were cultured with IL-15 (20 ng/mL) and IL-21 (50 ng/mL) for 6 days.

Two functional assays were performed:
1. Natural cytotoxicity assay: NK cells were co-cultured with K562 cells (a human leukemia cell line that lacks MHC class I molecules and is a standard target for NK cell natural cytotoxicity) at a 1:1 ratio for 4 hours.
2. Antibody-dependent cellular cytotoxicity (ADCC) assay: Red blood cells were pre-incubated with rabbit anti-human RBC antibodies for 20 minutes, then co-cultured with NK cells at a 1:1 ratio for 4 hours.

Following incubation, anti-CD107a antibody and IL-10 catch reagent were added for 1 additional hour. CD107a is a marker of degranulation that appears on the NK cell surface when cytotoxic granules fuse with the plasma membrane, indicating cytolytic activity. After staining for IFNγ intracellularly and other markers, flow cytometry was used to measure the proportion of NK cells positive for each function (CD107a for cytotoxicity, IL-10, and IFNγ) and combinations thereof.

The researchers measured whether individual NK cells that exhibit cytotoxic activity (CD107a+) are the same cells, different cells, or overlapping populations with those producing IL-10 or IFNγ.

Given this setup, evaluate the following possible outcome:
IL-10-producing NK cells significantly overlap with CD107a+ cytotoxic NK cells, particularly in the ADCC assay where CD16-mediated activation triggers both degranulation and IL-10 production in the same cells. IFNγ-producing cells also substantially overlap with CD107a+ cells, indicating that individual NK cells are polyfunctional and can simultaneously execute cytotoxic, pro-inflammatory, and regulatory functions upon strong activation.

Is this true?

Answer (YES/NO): NO